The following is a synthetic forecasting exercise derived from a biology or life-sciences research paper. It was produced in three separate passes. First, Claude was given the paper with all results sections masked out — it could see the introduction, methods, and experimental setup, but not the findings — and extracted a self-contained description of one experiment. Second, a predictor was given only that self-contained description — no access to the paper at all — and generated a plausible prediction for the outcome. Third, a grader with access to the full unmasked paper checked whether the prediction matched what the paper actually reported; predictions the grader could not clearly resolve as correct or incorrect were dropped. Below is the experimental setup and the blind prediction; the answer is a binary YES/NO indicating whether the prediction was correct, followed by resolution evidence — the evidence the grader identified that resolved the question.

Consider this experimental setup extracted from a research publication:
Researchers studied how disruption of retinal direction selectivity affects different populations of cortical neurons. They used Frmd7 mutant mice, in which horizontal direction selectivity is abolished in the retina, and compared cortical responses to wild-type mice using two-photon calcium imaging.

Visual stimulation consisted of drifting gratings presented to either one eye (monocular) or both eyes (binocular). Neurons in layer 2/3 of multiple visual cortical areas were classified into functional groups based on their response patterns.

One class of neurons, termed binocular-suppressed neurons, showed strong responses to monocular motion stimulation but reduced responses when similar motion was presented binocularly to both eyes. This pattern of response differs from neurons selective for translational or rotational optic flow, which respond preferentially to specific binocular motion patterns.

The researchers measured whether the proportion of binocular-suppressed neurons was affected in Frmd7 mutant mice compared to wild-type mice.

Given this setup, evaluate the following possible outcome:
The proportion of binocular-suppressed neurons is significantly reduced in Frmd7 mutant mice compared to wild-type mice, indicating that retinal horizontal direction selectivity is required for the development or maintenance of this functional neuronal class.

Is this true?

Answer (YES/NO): NO